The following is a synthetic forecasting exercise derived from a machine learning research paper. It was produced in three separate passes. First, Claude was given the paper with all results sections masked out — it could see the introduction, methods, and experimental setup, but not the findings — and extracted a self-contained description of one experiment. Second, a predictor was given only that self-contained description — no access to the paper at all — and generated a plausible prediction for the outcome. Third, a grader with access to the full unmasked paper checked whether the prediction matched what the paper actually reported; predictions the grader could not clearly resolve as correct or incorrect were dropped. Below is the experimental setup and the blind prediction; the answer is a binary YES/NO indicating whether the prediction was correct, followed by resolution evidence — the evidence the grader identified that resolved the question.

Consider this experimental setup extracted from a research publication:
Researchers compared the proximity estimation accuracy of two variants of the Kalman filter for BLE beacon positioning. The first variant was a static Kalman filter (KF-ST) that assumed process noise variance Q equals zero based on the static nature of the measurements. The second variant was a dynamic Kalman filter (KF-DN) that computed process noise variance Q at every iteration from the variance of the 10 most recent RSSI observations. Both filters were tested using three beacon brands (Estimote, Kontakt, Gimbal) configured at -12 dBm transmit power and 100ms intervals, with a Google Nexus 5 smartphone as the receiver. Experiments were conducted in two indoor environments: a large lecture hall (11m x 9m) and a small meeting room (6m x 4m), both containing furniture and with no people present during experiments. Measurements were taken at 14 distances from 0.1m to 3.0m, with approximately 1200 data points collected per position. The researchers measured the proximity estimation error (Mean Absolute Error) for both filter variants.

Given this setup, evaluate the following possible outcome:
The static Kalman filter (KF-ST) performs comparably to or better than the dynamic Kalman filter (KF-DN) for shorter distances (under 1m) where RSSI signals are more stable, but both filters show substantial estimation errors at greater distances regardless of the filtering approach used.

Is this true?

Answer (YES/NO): YES